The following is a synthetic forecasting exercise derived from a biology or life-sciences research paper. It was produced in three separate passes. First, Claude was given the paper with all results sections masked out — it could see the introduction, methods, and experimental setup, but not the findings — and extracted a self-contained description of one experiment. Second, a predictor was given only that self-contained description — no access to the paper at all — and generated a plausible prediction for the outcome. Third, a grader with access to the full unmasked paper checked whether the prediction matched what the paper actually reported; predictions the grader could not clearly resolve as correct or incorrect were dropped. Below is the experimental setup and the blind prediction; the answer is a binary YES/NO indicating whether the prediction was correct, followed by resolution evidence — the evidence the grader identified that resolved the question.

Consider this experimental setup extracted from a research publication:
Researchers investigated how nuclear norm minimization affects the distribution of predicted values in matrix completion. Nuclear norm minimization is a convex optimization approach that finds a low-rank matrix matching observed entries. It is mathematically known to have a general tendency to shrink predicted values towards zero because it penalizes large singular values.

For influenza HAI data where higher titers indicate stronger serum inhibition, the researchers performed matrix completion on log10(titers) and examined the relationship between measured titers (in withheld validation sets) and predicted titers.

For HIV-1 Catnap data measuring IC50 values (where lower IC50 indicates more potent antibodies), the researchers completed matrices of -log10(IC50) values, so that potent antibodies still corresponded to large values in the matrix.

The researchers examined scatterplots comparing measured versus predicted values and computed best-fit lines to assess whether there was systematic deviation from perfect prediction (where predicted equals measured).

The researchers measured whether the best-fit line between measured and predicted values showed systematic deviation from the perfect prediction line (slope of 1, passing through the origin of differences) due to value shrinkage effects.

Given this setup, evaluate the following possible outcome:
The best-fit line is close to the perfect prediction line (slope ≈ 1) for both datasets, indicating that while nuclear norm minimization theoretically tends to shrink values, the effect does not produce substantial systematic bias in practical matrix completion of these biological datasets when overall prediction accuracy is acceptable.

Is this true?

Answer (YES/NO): YES